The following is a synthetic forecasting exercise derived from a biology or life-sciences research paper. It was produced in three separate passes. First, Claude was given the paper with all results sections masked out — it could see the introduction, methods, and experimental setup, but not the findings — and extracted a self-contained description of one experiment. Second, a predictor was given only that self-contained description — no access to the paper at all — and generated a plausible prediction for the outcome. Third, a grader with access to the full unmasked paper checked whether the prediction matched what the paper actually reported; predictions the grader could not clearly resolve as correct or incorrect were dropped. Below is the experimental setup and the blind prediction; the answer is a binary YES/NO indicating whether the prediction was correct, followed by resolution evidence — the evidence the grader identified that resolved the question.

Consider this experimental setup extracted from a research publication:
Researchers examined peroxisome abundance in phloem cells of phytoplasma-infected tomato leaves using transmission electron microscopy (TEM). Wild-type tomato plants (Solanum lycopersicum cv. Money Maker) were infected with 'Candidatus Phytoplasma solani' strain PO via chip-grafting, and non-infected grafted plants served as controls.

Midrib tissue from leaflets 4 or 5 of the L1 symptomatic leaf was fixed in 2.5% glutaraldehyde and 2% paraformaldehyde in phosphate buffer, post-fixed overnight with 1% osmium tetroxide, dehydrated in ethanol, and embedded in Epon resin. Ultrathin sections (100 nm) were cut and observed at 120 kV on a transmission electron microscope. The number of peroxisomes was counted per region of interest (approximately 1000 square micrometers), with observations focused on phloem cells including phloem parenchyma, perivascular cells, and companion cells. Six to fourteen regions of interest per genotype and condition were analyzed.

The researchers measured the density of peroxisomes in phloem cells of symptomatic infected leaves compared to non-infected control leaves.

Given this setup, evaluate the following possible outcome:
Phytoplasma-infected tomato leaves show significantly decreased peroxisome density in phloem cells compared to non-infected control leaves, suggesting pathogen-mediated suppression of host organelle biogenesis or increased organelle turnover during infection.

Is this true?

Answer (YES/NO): NO